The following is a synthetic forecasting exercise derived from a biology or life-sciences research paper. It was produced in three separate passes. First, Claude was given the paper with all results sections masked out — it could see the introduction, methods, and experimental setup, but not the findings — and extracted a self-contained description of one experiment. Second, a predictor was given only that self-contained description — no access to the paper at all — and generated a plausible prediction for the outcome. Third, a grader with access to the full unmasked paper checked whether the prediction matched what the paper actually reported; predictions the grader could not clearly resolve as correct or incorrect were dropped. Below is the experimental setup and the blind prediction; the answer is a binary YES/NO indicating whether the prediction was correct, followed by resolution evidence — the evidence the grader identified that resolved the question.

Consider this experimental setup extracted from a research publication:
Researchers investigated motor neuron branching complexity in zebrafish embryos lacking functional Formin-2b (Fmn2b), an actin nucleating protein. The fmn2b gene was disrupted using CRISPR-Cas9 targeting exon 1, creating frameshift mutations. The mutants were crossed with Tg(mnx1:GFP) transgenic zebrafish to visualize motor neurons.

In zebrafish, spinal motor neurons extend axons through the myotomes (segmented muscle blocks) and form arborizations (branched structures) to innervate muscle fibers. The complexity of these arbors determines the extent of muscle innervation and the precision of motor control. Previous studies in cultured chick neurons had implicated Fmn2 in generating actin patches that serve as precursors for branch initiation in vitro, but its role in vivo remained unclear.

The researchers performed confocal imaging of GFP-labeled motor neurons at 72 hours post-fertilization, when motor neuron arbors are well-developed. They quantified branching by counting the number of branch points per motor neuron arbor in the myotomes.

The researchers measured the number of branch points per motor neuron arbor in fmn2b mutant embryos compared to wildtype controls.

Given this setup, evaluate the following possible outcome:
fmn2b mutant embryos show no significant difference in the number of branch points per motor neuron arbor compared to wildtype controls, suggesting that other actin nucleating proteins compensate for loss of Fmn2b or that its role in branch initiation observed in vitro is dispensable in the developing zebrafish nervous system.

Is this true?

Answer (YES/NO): NO